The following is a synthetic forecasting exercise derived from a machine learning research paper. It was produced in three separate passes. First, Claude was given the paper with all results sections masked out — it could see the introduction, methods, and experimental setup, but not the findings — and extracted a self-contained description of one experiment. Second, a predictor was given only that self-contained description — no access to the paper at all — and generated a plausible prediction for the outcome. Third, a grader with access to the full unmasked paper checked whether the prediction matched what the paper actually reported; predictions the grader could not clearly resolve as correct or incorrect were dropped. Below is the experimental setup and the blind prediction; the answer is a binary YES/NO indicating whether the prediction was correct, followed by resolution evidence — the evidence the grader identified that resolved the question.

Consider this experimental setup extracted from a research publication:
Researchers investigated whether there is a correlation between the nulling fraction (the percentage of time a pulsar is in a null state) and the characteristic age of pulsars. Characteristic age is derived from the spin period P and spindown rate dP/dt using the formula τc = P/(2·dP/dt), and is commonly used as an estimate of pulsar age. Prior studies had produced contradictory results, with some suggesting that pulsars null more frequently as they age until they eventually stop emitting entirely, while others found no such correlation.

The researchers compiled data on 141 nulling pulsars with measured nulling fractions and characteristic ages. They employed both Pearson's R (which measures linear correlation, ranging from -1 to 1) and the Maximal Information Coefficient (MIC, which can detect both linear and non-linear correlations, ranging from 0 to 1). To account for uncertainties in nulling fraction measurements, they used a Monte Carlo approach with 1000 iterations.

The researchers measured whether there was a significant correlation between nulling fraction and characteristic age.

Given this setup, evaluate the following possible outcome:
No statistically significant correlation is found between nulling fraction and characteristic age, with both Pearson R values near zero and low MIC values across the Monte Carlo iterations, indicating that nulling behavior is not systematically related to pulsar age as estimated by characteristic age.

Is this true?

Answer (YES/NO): YES